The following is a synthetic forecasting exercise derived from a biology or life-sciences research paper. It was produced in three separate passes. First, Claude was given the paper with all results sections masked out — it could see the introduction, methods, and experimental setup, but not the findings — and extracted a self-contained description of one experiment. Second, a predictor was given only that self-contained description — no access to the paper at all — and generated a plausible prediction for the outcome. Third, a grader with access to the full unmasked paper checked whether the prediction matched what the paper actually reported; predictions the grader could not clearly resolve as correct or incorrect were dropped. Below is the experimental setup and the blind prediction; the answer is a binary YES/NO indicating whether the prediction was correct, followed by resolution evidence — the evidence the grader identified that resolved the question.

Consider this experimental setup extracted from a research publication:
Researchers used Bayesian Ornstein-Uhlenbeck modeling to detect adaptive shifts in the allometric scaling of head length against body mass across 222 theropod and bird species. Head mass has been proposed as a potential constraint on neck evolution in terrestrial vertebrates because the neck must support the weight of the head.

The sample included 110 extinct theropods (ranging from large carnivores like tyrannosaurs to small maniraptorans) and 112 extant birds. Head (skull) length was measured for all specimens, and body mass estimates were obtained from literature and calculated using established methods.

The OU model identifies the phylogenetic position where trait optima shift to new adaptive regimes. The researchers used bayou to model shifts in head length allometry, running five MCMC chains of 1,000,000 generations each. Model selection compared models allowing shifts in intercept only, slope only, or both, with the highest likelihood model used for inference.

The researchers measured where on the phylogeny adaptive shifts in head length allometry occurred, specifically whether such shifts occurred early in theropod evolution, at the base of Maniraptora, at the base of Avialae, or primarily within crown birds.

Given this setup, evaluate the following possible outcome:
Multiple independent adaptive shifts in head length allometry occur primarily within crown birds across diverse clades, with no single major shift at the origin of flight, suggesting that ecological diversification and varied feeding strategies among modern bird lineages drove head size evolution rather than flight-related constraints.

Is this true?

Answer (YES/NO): NO